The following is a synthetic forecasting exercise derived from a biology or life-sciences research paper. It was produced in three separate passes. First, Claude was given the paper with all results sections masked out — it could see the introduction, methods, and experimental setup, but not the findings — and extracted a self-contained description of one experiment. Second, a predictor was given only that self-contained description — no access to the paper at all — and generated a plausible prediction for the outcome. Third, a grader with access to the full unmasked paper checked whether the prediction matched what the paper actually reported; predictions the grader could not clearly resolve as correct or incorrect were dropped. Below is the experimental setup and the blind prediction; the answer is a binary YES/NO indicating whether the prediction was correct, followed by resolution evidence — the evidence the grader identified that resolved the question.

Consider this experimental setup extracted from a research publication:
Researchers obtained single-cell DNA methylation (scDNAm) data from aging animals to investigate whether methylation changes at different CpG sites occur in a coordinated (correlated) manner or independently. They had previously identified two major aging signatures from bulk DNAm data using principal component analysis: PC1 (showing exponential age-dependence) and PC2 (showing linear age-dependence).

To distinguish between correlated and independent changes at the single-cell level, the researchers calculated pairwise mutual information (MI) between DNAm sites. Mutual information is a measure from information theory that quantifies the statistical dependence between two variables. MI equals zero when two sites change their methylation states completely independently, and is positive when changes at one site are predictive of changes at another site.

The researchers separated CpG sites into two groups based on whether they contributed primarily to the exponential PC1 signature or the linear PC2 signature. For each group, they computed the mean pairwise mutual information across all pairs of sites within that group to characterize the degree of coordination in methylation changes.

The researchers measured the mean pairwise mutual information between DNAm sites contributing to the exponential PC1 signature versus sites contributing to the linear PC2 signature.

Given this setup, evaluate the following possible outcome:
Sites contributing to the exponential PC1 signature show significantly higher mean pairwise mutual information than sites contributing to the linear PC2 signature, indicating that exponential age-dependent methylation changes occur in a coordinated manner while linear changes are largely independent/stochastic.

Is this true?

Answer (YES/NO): YES